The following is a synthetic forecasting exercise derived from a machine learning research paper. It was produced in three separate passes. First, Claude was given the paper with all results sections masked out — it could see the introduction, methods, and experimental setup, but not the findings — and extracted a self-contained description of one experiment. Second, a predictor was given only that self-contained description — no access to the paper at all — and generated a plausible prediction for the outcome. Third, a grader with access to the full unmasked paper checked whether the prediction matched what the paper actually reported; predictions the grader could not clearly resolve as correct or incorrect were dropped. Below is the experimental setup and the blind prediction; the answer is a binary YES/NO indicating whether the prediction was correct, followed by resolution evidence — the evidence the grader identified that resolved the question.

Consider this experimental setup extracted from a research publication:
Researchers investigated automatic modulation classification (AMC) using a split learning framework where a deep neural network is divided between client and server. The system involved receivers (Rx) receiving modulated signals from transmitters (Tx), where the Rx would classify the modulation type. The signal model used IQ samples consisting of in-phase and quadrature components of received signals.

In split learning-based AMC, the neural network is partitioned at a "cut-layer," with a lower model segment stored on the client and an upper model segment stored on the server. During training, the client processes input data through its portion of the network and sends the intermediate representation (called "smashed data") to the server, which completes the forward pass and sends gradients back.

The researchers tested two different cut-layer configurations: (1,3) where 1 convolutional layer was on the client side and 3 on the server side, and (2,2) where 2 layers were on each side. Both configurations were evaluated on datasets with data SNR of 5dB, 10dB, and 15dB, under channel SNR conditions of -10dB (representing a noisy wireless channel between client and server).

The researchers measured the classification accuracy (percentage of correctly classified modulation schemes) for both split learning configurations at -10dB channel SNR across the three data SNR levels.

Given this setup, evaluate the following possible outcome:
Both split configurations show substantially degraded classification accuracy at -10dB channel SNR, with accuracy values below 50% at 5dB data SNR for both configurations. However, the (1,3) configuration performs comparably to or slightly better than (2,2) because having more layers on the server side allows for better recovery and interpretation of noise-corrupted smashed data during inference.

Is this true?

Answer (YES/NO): NO